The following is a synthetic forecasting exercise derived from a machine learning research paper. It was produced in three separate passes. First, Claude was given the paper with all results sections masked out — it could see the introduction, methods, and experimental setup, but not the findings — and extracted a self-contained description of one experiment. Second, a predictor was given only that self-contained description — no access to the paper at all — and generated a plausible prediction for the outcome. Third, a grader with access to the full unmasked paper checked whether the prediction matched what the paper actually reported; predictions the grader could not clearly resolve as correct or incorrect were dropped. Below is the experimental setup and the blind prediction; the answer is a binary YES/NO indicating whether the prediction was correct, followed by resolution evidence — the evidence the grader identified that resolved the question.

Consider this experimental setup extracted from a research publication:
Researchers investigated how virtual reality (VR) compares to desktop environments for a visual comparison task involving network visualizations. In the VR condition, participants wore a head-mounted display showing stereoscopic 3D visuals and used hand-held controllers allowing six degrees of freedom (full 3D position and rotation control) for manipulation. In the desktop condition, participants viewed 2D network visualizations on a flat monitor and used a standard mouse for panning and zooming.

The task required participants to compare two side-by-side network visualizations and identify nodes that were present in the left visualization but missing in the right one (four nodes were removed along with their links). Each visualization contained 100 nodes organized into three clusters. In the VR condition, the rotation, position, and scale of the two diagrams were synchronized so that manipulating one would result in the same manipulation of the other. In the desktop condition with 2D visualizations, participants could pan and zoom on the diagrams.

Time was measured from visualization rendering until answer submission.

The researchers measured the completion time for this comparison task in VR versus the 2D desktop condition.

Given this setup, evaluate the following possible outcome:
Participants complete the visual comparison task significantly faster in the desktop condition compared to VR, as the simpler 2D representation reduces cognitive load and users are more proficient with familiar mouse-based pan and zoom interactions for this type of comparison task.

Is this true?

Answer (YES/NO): YES